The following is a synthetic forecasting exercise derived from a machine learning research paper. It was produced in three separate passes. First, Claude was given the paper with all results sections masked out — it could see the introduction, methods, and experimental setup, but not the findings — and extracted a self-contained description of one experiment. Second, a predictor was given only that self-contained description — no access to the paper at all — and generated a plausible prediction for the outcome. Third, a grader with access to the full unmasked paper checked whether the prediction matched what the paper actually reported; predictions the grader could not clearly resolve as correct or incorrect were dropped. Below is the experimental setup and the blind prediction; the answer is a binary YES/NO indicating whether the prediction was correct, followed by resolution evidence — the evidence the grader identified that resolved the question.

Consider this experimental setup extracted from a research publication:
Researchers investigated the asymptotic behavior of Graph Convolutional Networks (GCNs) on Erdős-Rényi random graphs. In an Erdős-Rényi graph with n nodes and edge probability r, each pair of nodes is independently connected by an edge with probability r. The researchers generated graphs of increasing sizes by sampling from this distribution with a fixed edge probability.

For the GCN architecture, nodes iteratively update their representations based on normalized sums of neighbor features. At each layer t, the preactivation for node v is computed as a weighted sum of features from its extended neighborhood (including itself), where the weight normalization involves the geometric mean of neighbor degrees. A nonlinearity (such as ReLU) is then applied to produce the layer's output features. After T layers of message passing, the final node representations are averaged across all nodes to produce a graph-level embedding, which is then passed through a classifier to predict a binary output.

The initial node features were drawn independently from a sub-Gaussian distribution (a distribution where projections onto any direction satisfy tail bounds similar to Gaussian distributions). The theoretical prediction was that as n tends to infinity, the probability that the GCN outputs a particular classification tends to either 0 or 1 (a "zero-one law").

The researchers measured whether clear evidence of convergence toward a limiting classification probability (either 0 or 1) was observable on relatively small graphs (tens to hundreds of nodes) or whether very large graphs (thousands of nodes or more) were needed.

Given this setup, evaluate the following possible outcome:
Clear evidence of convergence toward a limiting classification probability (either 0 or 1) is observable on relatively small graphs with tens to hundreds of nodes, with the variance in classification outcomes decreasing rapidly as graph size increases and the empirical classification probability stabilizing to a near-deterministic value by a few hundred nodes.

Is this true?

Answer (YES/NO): NO